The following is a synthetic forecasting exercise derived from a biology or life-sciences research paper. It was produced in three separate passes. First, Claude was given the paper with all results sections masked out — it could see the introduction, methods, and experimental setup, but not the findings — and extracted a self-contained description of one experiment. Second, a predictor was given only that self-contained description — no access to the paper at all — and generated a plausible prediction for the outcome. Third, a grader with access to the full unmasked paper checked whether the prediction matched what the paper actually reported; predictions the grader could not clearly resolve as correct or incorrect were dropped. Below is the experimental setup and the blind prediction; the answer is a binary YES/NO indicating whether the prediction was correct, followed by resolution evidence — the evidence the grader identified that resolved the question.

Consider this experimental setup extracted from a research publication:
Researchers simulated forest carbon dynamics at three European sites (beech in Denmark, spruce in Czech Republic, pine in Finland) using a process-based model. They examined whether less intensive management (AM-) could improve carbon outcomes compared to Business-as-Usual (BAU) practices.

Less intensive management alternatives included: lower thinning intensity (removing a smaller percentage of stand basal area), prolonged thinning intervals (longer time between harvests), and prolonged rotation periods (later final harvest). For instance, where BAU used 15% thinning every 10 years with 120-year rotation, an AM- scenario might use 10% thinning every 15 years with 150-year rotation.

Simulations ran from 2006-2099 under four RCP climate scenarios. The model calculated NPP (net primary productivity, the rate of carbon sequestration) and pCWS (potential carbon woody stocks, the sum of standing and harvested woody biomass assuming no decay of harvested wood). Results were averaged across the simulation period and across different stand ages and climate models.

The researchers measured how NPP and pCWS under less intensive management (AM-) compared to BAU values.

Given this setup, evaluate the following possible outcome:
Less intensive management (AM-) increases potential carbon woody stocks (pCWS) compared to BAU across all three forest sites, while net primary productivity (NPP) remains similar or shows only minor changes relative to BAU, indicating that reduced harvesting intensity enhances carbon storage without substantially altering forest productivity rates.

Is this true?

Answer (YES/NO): NO